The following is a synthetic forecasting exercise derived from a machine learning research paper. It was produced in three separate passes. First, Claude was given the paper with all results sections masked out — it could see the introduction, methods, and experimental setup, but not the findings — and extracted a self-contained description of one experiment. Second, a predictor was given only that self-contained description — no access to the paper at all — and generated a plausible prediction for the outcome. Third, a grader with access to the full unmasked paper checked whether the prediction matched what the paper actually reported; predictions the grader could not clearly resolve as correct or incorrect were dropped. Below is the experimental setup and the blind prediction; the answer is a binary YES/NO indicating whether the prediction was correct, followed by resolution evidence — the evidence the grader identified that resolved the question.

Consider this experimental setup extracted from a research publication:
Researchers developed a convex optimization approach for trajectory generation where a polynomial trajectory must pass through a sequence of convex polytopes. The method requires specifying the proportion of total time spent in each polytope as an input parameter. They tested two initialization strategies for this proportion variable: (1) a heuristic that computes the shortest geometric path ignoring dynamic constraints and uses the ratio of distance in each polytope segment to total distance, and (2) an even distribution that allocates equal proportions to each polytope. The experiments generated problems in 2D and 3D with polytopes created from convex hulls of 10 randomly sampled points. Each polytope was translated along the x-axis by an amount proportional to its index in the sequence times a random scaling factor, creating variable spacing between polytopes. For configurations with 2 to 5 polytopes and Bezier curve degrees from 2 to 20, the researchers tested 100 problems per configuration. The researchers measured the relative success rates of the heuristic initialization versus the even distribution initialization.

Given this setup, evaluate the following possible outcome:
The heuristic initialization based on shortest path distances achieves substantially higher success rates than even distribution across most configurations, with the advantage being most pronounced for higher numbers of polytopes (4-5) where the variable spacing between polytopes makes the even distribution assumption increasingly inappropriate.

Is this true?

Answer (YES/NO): NO